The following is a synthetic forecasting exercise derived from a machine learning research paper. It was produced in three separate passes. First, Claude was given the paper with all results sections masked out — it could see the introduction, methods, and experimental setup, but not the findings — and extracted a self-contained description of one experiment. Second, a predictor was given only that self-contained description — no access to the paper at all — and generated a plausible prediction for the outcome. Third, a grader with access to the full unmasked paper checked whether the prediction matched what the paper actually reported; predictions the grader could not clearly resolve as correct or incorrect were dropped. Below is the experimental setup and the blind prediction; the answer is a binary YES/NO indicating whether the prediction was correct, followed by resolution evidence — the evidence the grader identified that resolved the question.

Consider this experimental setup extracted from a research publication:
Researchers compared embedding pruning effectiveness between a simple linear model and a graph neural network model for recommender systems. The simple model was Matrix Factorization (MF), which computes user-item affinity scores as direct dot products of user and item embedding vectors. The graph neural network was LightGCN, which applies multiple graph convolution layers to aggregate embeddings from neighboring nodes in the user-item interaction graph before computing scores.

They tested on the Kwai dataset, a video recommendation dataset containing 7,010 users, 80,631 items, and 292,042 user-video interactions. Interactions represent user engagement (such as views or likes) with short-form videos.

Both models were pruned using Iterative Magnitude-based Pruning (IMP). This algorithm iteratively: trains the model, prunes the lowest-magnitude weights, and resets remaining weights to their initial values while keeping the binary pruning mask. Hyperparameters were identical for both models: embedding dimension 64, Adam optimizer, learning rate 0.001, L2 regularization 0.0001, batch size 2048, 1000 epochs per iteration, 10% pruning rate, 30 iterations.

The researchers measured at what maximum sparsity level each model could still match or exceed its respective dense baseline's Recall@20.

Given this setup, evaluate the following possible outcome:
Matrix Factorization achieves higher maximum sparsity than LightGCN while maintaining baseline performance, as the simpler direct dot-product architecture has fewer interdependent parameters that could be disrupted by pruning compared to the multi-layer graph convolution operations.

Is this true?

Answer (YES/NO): YES